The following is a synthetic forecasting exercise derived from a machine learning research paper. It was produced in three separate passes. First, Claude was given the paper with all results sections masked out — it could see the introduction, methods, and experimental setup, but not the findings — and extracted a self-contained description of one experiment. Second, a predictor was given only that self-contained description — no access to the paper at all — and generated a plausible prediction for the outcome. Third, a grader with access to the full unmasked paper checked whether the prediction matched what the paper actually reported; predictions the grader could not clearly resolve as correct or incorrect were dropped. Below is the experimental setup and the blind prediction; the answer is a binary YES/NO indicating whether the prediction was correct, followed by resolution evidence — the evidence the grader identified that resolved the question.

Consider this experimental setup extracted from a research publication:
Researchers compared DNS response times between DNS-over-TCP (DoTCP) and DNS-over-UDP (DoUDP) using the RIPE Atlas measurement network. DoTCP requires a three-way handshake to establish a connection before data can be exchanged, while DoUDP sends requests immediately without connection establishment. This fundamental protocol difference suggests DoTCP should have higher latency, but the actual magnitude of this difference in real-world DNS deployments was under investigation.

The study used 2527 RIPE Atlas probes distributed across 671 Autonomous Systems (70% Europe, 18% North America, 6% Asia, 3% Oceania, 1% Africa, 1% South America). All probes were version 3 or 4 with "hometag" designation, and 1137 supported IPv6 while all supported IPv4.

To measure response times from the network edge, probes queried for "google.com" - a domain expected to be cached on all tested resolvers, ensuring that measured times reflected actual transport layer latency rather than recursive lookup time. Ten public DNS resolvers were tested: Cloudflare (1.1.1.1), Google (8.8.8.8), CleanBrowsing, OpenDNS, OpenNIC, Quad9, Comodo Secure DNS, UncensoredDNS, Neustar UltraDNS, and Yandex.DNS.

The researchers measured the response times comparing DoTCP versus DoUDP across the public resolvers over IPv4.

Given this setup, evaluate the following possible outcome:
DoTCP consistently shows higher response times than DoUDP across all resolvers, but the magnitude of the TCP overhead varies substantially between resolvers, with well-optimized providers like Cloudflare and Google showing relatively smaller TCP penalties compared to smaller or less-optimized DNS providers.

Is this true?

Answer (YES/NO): NO